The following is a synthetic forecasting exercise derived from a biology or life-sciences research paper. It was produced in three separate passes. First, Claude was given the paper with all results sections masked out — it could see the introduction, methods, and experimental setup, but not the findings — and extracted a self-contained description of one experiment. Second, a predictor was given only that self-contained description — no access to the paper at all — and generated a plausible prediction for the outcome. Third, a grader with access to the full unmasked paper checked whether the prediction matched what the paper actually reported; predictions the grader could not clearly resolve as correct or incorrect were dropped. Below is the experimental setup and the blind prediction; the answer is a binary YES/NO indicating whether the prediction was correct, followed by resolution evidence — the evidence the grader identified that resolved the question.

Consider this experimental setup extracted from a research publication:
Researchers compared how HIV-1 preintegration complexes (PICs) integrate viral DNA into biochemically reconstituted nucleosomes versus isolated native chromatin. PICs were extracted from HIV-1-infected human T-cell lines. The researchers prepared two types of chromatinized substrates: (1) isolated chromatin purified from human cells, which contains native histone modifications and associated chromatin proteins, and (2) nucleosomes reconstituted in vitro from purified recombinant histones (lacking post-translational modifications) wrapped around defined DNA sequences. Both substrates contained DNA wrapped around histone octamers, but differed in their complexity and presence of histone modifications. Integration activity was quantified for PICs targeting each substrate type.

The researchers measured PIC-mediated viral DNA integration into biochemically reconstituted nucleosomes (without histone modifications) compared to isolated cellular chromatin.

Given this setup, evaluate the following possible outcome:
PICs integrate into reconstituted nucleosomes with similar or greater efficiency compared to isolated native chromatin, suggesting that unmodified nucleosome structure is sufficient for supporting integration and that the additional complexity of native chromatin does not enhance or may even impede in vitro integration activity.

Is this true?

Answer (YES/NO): NO